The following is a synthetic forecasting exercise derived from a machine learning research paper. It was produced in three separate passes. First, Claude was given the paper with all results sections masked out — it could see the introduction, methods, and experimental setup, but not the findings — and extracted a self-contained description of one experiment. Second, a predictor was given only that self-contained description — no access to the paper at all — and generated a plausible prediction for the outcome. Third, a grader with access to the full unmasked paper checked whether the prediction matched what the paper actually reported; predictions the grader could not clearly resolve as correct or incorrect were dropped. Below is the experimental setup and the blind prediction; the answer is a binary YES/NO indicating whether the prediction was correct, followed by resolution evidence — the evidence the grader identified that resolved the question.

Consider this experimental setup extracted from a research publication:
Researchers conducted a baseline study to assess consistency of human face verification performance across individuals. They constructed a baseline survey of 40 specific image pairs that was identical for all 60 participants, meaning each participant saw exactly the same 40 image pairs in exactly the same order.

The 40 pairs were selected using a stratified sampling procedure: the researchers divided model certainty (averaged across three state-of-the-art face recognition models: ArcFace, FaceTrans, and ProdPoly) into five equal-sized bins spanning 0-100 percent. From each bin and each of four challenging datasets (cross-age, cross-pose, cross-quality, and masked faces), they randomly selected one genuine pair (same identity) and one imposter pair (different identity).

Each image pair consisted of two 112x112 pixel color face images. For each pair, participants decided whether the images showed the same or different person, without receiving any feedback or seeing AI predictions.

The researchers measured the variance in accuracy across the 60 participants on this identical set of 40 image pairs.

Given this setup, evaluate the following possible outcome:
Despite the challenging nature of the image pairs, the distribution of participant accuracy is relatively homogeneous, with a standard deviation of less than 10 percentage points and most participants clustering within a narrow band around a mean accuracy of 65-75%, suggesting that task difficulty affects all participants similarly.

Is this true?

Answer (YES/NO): YES